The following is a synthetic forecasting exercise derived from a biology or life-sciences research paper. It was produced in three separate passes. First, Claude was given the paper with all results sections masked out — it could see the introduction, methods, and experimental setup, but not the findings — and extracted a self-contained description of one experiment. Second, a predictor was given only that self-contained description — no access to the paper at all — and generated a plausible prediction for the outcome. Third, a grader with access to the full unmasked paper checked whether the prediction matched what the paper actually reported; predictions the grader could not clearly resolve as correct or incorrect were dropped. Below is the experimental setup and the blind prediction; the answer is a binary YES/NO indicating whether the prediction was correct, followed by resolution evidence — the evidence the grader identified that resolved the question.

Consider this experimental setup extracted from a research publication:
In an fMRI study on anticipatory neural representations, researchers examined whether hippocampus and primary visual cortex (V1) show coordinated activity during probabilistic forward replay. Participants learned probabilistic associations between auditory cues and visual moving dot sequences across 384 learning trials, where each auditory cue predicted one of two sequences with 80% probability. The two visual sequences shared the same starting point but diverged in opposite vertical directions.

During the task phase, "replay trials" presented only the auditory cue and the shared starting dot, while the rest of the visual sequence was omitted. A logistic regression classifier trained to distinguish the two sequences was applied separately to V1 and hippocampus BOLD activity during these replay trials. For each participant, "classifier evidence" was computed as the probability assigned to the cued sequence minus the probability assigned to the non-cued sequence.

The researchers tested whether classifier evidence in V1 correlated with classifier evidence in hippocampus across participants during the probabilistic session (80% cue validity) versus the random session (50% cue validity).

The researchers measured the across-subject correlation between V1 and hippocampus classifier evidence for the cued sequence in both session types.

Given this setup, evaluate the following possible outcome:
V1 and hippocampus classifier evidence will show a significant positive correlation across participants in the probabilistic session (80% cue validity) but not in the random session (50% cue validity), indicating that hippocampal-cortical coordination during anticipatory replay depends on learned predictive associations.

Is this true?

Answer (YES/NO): YES